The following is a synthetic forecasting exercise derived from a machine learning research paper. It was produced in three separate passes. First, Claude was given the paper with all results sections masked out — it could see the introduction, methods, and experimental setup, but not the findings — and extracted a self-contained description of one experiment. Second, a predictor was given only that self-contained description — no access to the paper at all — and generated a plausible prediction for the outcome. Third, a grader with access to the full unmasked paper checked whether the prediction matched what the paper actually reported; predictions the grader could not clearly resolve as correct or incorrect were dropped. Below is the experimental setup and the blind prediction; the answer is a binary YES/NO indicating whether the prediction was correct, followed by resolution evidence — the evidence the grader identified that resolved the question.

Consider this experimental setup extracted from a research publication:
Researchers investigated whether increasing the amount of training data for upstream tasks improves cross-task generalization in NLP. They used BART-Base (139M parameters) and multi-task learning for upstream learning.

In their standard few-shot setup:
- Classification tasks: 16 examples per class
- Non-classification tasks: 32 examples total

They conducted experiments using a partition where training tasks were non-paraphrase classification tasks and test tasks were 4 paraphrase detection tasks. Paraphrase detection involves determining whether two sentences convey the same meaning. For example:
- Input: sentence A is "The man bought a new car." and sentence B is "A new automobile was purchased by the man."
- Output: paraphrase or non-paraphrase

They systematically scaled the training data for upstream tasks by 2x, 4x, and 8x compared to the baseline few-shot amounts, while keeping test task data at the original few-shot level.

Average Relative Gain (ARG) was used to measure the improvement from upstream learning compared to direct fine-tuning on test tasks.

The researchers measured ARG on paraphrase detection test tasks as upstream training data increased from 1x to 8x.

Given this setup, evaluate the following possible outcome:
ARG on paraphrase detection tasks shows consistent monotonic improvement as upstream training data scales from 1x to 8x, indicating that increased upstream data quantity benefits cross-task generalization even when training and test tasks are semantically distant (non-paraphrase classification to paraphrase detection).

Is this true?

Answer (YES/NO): NO